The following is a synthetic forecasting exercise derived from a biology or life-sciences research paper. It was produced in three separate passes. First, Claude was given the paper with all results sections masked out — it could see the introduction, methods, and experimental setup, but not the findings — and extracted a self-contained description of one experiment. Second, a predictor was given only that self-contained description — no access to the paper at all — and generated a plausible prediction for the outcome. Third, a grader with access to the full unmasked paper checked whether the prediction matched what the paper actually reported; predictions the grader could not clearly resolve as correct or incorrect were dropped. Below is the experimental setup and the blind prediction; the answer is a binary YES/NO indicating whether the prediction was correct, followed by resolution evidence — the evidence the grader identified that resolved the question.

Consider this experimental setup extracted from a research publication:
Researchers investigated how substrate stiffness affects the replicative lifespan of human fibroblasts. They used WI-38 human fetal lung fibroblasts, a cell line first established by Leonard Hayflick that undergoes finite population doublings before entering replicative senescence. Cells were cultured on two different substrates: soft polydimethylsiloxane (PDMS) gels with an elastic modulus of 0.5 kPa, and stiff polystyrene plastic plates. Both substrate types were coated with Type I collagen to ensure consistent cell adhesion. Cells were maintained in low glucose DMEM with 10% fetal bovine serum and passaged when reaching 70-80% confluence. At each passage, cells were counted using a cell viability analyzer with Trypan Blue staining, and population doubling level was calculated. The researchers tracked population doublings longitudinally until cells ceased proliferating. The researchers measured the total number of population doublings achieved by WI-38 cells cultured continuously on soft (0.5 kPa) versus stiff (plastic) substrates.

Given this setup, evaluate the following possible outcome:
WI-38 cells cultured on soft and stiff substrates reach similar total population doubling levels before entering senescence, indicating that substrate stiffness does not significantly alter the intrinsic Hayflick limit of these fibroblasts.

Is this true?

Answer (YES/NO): NO